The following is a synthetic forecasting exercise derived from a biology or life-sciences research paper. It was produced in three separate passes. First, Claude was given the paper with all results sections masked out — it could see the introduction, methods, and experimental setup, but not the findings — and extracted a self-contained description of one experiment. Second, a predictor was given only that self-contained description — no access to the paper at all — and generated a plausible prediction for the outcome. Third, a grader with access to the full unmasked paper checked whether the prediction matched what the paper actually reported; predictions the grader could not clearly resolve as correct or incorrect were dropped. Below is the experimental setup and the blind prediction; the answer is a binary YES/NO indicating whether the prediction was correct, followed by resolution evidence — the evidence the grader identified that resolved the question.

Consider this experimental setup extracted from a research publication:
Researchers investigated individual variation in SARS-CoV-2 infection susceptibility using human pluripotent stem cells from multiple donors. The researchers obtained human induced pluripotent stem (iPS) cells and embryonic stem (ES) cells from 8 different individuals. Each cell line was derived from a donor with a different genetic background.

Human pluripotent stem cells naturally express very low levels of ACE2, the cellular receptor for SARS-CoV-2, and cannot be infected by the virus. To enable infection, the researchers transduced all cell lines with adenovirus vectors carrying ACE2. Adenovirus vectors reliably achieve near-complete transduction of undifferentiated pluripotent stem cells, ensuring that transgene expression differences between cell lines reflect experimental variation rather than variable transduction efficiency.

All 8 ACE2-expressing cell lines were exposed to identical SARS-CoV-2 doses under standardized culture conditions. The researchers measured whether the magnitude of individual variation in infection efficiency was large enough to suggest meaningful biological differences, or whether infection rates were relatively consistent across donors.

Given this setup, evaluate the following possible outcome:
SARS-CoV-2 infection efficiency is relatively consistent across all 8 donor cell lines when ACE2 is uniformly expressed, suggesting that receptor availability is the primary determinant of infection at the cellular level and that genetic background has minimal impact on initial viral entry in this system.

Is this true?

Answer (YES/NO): NO